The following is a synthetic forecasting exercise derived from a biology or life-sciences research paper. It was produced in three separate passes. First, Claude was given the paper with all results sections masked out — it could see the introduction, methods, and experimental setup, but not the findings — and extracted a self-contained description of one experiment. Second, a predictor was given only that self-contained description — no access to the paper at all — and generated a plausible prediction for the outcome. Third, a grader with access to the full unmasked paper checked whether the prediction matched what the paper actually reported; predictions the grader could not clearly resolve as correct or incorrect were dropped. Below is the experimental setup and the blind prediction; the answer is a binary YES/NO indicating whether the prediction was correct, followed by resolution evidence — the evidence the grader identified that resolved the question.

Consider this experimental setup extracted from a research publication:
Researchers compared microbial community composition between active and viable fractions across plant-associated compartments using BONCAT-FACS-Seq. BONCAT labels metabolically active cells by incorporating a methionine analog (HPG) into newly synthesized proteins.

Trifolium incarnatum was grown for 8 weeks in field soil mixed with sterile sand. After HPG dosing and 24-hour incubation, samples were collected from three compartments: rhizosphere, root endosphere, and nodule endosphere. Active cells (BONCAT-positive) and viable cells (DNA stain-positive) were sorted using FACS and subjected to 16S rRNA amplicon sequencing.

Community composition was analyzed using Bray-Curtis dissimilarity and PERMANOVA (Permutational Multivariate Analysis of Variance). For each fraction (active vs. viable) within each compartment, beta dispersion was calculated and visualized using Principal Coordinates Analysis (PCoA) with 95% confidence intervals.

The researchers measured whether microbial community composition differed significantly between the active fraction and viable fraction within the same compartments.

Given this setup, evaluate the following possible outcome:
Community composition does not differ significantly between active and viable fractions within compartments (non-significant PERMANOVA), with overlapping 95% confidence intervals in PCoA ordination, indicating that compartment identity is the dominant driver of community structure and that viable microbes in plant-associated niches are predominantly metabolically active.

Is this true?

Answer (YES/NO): NO